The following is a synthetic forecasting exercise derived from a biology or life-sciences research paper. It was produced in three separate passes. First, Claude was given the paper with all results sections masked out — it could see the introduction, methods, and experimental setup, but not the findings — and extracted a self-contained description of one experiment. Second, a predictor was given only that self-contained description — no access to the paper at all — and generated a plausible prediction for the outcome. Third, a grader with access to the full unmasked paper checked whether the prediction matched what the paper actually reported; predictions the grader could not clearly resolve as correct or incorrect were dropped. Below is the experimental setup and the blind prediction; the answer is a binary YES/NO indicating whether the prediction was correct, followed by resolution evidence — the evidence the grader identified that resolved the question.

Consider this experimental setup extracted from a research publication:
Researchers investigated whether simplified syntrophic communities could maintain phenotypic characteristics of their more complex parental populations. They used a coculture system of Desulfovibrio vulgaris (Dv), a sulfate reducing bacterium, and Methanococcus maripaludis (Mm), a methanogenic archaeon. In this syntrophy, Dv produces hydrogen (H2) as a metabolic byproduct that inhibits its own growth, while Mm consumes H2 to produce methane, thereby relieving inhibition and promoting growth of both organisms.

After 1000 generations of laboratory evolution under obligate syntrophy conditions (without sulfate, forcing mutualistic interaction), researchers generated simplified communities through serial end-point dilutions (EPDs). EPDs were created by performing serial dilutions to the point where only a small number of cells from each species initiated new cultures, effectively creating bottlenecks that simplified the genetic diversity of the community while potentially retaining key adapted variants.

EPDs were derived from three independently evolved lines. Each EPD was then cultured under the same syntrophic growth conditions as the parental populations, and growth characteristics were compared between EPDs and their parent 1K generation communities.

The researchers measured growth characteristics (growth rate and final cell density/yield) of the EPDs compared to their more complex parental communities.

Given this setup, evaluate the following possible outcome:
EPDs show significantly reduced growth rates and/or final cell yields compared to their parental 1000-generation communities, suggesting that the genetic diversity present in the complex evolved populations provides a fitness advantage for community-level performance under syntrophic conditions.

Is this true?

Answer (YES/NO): NO